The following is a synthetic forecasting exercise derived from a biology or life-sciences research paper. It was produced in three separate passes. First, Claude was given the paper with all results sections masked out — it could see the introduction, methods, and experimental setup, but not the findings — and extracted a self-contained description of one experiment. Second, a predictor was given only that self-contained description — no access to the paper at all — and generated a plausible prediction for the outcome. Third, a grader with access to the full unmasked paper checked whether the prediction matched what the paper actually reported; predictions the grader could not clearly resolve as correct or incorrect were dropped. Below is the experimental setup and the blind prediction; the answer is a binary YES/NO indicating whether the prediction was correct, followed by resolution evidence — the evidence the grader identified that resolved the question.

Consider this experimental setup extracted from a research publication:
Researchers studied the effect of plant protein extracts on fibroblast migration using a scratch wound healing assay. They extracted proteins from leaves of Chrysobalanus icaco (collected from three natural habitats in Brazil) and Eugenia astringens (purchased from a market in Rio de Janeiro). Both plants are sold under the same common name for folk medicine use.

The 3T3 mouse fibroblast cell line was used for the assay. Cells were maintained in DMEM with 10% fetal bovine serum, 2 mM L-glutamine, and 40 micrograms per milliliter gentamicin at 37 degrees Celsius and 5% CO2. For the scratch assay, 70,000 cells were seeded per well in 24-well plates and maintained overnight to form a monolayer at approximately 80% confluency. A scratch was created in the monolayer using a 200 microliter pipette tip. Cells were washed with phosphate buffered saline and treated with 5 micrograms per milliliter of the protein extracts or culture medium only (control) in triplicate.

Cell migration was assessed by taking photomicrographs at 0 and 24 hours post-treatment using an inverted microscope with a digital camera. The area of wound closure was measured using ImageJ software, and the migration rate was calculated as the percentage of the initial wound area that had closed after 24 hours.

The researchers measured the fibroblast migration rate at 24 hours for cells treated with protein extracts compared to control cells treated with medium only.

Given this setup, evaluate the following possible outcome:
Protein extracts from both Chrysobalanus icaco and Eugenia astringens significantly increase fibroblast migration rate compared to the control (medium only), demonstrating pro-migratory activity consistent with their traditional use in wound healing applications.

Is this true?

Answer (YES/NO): NO